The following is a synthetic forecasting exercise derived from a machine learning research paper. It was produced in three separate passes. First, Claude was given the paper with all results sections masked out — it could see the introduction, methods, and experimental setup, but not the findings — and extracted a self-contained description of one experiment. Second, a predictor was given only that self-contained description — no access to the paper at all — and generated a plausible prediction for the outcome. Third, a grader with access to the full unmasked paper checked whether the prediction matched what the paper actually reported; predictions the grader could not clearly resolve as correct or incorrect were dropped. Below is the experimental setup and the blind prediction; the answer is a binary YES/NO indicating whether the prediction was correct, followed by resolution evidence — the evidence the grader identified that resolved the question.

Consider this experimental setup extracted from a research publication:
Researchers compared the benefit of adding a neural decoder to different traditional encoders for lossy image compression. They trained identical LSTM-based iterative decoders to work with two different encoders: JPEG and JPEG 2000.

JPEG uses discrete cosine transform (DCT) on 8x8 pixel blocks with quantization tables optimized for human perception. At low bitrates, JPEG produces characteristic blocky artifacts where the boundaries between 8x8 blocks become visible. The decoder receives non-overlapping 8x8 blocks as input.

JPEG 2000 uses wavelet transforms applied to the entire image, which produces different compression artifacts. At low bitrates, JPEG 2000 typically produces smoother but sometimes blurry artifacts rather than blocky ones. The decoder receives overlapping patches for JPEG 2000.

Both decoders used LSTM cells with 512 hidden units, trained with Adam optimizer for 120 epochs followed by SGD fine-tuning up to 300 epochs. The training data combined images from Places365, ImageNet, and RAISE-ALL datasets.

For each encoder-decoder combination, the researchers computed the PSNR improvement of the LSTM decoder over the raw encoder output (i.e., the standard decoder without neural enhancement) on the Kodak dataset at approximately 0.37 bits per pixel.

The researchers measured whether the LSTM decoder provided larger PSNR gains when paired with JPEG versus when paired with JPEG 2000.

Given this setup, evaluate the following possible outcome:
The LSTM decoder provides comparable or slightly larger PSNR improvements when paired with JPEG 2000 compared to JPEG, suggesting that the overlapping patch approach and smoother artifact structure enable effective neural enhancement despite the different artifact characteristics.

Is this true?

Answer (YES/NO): YES